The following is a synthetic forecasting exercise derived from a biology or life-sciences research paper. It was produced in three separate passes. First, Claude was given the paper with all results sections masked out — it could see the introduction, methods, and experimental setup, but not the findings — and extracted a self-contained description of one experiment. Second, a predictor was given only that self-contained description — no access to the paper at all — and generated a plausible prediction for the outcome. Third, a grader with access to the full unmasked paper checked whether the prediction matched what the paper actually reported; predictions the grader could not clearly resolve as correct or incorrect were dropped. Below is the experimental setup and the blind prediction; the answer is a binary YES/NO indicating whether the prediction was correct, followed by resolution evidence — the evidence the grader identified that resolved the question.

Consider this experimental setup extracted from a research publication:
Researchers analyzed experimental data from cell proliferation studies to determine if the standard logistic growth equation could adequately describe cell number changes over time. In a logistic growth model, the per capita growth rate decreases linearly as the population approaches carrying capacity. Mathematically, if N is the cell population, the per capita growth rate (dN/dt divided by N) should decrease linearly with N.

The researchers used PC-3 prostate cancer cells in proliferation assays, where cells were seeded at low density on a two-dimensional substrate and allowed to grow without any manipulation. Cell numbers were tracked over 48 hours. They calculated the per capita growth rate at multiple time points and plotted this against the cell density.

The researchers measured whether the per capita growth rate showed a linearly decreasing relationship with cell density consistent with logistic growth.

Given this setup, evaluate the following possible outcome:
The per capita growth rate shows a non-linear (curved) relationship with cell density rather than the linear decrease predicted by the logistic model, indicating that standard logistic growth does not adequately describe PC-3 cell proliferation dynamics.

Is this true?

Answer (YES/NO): NO